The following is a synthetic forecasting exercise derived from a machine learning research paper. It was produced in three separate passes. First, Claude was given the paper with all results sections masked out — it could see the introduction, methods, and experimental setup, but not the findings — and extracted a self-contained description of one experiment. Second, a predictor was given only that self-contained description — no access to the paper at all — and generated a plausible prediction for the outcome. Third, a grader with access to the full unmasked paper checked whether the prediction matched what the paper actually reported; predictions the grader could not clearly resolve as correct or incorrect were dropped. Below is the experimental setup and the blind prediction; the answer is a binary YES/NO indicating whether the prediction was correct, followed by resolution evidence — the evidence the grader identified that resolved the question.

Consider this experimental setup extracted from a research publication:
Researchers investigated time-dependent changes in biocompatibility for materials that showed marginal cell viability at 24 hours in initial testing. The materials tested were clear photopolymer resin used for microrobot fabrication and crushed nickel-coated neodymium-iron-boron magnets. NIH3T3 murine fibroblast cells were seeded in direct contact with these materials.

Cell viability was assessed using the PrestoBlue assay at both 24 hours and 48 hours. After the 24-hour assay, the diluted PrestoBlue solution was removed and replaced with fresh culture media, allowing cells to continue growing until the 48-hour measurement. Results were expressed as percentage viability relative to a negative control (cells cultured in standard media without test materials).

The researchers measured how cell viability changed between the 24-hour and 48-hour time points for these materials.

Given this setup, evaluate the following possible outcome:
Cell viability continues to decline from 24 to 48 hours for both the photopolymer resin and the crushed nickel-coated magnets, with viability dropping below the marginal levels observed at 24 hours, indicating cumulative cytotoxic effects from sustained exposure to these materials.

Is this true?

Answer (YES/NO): NO